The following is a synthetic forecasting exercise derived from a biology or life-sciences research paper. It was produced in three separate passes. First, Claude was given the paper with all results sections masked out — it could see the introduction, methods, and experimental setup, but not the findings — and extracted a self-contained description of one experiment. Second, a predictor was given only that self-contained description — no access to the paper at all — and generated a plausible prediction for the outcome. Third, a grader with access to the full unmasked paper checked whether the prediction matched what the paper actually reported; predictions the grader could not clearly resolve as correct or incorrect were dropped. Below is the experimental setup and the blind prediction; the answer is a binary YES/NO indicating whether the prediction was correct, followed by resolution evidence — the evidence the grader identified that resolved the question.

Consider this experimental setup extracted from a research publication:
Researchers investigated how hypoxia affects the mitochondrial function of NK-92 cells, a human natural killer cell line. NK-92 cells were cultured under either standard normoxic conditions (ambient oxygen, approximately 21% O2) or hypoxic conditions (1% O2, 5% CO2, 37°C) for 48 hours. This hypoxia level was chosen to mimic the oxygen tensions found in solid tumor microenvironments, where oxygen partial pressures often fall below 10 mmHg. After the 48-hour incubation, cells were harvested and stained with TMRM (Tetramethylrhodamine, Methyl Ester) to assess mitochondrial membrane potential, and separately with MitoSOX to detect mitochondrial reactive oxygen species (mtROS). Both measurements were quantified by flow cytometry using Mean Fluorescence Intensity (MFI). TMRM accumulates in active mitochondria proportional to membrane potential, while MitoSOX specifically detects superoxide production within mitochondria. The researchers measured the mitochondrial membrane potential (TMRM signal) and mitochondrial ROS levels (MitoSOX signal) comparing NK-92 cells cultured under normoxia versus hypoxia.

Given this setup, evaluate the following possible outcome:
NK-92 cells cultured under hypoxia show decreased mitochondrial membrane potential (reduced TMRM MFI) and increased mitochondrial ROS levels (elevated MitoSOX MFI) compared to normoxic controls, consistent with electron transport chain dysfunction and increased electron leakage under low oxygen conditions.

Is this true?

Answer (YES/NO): YES